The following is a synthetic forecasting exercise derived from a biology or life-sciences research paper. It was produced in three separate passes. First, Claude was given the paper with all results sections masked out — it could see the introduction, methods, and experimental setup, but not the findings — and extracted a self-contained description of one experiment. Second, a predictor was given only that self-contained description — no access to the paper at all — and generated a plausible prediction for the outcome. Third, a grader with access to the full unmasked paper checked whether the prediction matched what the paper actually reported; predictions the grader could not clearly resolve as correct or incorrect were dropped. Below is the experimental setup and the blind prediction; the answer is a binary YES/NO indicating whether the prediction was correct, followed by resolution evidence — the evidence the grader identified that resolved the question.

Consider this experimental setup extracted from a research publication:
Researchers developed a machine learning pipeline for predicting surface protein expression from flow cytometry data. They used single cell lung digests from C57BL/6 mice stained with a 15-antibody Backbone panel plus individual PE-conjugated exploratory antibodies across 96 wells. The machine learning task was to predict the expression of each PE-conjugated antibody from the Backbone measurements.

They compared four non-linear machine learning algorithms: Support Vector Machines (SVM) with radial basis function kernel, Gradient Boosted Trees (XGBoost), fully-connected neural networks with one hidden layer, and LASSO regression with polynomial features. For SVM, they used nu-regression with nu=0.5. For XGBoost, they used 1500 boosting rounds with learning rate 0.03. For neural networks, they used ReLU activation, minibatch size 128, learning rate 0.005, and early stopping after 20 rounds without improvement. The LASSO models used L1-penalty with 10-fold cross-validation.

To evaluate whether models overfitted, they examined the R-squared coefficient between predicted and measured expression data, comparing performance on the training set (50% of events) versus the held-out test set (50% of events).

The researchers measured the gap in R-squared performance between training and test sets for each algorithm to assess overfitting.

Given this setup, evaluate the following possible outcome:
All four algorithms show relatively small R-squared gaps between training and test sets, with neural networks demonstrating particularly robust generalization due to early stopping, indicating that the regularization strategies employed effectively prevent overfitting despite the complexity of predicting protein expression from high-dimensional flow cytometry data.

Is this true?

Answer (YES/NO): NO